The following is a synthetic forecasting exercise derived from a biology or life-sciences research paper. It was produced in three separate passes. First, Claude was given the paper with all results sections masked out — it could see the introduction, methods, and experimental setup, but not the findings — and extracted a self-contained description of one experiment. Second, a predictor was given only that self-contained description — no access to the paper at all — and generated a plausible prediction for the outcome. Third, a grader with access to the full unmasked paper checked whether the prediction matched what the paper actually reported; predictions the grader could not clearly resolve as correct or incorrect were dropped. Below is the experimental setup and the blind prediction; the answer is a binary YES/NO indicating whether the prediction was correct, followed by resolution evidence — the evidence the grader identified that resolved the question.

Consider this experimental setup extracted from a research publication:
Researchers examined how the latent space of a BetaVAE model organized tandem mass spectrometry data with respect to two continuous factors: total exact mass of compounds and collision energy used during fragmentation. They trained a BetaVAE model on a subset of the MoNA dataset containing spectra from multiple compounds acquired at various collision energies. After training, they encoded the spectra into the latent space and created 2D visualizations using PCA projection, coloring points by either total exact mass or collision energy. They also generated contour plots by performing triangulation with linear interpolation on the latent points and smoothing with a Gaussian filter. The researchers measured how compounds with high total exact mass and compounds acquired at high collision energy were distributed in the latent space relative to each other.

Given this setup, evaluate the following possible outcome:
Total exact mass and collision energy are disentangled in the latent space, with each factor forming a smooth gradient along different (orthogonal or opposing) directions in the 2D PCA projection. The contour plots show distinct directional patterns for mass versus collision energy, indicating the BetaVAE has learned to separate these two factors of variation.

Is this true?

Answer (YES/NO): YES